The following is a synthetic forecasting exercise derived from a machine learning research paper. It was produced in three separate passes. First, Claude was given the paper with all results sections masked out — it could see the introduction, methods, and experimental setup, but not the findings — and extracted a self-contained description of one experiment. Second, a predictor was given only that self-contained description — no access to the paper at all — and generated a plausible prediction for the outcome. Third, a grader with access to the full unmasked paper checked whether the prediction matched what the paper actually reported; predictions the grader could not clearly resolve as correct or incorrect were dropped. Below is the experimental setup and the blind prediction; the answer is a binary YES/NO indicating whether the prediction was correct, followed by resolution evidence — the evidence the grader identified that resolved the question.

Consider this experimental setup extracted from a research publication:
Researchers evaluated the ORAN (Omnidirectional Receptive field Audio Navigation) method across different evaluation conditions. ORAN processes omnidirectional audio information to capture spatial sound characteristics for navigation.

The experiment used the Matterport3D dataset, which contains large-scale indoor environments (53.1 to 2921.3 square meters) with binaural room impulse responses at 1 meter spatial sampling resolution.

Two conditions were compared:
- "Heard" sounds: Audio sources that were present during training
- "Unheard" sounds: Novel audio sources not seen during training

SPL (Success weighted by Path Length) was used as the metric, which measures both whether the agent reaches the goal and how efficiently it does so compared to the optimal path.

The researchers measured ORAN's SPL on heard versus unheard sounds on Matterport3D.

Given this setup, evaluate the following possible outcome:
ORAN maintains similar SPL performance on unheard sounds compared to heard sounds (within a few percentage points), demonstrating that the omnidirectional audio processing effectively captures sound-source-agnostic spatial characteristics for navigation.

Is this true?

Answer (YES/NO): NO